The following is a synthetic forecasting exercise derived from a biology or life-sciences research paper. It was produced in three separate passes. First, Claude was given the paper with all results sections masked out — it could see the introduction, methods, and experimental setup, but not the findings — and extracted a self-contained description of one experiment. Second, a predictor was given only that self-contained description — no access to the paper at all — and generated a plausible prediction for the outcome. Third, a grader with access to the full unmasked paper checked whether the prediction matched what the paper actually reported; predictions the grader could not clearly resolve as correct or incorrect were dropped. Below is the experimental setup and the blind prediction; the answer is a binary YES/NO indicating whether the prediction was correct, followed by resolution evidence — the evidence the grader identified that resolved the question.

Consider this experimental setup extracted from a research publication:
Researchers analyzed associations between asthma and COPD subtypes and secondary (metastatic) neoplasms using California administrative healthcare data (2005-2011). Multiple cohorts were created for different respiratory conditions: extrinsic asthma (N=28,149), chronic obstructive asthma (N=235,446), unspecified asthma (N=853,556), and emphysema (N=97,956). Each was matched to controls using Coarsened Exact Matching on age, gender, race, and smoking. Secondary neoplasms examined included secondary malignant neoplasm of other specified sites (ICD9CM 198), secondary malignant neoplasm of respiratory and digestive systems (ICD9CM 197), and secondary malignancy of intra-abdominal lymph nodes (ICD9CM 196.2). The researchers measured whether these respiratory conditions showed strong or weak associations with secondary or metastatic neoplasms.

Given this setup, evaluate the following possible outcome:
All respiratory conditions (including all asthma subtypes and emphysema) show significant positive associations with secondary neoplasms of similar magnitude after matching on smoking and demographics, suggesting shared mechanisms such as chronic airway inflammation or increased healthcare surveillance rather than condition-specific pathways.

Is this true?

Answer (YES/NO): NO